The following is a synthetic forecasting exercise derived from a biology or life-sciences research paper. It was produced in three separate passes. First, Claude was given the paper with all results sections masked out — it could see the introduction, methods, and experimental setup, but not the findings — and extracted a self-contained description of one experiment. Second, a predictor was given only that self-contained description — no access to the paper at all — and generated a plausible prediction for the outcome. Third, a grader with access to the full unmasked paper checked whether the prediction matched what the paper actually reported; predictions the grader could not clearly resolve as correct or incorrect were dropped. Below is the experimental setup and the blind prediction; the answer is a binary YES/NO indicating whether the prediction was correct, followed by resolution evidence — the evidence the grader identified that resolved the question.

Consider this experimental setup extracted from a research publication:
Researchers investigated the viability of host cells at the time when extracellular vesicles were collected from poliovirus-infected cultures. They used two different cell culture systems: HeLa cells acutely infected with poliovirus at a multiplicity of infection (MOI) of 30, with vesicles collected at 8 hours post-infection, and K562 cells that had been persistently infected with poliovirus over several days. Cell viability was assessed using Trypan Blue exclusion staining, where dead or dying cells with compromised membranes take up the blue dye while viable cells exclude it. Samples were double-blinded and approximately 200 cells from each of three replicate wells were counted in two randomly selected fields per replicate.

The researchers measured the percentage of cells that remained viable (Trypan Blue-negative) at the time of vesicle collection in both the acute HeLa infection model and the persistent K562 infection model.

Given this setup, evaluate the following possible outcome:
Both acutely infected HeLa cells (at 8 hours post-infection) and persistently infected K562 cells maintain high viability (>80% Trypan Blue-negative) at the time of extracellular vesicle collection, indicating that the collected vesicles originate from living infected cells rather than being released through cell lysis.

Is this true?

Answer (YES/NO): YES